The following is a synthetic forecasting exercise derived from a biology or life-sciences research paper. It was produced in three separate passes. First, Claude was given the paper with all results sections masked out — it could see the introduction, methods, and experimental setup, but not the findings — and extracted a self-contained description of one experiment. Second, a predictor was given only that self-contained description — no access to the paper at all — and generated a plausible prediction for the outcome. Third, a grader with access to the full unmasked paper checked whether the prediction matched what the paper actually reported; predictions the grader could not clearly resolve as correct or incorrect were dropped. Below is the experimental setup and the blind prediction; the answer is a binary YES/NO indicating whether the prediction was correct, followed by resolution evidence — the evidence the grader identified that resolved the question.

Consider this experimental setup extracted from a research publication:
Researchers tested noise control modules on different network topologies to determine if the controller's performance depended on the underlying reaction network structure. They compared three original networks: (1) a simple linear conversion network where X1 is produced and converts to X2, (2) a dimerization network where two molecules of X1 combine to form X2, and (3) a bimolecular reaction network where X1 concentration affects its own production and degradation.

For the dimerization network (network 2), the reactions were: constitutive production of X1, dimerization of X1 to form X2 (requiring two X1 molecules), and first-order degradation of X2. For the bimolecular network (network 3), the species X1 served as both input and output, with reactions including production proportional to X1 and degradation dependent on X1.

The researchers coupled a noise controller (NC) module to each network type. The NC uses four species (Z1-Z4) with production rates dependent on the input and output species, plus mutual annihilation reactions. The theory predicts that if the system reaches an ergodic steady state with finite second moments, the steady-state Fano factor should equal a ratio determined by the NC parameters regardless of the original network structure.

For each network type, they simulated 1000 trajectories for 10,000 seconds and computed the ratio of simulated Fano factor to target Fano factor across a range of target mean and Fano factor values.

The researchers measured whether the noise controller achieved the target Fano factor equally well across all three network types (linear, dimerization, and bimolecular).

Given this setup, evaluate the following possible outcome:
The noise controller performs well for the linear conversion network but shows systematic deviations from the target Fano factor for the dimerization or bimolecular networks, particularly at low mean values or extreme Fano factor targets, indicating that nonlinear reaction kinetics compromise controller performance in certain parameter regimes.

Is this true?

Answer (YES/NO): NO